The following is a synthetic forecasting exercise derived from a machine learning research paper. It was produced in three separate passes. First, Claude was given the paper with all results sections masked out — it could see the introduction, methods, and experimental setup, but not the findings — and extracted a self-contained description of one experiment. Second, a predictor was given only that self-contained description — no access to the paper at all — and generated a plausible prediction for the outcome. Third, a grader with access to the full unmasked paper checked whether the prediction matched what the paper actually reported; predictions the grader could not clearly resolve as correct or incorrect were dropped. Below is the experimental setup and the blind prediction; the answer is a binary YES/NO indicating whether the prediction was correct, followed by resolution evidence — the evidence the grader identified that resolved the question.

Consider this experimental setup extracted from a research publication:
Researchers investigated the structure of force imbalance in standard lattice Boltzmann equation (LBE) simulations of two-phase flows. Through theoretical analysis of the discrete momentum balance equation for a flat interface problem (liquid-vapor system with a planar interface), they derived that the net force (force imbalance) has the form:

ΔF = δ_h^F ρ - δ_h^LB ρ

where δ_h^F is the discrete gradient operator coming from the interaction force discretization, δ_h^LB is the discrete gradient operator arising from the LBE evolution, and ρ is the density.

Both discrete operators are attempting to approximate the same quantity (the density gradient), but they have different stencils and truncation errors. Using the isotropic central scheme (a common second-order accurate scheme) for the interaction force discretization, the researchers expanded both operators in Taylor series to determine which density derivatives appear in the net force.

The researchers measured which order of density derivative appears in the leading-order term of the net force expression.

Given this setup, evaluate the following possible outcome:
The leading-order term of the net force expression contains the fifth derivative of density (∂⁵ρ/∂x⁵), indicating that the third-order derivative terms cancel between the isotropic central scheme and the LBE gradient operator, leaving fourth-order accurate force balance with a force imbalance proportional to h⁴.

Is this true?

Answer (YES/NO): NO